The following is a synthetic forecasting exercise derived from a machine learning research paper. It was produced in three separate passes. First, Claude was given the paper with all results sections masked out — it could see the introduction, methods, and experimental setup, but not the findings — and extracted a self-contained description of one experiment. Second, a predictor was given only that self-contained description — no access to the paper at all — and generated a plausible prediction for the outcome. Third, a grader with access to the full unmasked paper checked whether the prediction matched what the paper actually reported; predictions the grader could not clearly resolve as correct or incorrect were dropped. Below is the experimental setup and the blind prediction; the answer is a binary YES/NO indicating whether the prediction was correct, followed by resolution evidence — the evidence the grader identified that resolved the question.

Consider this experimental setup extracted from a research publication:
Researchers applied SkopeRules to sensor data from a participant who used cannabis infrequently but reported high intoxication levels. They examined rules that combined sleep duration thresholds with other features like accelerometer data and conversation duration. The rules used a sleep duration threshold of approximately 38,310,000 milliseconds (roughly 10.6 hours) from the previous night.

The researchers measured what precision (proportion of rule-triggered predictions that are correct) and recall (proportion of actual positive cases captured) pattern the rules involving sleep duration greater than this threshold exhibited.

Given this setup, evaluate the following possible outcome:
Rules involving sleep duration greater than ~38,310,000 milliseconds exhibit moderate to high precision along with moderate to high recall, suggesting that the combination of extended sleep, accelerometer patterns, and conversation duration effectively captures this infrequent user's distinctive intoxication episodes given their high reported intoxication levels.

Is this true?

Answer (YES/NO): NO